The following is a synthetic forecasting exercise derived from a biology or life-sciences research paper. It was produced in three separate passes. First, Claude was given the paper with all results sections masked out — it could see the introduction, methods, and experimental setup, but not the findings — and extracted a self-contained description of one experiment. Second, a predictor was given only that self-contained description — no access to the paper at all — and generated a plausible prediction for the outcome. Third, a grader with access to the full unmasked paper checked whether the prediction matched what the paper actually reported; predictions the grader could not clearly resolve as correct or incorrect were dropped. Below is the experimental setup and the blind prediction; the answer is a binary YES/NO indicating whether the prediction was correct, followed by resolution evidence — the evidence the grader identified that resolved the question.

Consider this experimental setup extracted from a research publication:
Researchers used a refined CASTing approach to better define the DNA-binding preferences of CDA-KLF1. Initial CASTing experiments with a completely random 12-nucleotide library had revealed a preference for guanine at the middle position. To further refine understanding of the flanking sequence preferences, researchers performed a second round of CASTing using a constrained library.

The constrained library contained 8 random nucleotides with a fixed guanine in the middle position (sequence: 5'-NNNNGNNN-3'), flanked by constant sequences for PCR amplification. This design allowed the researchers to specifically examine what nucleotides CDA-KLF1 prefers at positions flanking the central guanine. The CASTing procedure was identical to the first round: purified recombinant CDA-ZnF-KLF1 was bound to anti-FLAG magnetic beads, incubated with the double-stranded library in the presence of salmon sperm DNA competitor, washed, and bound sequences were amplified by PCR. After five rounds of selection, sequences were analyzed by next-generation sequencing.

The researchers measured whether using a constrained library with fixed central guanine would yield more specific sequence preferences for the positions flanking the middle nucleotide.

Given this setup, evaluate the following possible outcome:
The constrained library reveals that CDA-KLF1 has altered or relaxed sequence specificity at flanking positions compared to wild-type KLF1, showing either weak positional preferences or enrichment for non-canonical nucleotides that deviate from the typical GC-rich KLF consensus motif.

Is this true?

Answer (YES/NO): YES